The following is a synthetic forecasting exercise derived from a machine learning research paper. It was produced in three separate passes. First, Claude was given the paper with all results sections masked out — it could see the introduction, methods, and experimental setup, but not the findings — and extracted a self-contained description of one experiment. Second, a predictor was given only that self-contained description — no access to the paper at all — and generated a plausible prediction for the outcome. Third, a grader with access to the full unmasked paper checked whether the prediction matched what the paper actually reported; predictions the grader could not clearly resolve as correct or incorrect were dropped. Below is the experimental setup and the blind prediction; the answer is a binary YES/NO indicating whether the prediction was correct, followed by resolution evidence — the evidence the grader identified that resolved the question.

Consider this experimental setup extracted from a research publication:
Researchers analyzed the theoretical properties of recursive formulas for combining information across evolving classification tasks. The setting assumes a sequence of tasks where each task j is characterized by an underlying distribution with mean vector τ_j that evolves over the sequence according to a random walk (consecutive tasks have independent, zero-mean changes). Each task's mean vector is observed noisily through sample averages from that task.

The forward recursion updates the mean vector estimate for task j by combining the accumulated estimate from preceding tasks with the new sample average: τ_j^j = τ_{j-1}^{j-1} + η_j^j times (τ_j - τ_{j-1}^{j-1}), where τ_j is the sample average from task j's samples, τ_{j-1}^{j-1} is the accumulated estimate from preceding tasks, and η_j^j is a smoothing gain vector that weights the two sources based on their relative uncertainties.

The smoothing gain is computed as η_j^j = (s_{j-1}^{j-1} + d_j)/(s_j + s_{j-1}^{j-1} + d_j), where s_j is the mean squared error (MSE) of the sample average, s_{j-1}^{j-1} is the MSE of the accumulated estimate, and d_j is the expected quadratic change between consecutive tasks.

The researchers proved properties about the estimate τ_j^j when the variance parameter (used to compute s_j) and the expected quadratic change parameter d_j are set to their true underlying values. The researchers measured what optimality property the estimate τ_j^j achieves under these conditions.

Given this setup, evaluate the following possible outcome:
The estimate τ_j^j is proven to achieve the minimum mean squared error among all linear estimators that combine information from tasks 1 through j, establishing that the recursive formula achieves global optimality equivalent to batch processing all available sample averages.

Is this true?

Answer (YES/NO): NO